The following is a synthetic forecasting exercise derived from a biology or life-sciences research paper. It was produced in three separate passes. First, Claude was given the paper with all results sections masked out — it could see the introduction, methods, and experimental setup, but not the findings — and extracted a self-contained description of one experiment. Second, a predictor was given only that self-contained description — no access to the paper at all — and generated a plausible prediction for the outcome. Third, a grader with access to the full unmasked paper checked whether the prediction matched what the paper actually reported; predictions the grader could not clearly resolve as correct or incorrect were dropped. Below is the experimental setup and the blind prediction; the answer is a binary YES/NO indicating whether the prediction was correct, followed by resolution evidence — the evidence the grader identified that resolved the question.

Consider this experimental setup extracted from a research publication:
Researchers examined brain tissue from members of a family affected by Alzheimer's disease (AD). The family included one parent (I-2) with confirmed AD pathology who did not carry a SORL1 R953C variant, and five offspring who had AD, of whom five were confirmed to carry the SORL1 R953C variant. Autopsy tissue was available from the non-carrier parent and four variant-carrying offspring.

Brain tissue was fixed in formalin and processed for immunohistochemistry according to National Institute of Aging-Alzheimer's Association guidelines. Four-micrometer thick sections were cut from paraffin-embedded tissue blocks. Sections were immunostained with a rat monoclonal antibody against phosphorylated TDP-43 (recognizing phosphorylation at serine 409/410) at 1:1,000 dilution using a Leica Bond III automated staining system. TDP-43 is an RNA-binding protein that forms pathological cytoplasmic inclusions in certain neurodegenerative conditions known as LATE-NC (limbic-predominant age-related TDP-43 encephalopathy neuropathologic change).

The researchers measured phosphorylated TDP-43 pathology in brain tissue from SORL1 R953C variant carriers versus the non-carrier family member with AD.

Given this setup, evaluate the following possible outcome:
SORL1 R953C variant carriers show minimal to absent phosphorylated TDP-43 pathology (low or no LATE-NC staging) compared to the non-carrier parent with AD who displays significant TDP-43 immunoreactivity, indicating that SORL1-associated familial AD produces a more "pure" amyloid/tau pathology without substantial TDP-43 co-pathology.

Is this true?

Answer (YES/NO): NO